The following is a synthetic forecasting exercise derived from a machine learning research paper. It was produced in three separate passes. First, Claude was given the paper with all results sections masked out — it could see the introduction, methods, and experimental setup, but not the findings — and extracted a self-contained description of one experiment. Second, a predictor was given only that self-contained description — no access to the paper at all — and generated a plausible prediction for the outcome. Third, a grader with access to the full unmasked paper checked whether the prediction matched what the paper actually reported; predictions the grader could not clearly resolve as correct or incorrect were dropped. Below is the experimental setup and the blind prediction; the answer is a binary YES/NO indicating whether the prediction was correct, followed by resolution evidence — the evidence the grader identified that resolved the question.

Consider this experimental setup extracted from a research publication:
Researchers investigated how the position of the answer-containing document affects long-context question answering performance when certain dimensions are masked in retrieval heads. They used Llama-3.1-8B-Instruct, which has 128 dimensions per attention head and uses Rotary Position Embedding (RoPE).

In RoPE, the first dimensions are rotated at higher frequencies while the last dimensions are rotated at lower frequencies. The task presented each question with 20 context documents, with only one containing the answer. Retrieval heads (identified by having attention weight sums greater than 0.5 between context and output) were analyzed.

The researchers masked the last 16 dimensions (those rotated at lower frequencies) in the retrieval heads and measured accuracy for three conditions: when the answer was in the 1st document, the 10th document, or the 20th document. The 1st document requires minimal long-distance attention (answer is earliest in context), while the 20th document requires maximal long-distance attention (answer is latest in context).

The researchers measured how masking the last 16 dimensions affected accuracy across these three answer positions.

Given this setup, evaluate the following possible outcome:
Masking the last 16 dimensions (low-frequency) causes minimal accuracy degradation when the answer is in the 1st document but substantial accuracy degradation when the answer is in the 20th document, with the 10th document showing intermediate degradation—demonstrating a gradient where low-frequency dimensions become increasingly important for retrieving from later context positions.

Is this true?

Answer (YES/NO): NO